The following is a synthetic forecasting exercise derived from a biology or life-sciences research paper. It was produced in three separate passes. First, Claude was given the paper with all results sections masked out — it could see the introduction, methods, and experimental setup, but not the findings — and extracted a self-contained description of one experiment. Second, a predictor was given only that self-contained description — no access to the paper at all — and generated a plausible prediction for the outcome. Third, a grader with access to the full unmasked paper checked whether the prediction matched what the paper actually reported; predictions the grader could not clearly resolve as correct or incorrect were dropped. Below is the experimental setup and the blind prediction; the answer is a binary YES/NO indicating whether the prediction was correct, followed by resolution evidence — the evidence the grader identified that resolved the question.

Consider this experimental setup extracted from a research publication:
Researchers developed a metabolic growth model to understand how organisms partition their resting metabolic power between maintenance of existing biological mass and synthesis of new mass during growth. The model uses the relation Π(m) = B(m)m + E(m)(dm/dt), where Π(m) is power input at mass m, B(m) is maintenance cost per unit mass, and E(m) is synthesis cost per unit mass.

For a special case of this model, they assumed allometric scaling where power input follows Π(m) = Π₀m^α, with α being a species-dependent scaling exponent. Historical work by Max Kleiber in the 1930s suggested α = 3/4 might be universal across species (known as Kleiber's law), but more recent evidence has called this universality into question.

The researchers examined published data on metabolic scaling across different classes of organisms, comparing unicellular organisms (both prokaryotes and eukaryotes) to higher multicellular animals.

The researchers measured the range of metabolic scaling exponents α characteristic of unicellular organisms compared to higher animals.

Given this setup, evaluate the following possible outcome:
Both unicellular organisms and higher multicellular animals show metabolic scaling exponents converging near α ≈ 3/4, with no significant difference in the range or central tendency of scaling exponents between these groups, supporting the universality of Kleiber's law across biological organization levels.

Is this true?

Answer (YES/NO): NO